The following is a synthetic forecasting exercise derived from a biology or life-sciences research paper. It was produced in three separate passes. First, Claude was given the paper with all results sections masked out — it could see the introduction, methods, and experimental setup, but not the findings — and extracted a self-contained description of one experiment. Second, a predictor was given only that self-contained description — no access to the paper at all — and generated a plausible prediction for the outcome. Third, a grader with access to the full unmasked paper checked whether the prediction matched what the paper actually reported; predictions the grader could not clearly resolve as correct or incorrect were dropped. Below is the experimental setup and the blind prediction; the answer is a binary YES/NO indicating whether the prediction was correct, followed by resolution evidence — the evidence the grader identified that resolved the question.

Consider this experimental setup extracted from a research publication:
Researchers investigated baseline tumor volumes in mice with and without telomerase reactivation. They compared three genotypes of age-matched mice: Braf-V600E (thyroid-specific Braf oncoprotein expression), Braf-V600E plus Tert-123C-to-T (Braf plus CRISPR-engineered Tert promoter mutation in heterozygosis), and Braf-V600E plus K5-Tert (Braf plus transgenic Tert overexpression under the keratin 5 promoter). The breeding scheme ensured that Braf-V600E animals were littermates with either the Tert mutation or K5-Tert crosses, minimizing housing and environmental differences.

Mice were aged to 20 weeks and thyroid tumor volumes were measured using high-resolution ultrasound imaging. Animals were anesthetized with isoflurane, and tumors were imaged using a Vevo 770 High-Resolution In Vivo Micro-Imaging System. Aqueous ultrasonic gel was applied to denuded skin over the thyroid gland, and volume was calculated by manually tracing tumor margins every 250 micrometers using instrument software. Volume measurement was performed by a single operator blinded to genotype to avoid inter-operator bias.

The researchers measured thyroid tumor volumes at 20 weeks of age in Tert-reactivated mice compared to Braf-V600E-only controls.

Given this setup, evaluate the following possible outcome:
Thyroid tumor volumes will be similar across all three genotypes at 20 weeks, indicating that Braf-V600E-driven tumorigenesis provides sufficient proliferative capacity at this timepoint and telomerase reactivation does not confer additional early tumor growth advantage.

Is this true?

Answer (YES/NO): NO